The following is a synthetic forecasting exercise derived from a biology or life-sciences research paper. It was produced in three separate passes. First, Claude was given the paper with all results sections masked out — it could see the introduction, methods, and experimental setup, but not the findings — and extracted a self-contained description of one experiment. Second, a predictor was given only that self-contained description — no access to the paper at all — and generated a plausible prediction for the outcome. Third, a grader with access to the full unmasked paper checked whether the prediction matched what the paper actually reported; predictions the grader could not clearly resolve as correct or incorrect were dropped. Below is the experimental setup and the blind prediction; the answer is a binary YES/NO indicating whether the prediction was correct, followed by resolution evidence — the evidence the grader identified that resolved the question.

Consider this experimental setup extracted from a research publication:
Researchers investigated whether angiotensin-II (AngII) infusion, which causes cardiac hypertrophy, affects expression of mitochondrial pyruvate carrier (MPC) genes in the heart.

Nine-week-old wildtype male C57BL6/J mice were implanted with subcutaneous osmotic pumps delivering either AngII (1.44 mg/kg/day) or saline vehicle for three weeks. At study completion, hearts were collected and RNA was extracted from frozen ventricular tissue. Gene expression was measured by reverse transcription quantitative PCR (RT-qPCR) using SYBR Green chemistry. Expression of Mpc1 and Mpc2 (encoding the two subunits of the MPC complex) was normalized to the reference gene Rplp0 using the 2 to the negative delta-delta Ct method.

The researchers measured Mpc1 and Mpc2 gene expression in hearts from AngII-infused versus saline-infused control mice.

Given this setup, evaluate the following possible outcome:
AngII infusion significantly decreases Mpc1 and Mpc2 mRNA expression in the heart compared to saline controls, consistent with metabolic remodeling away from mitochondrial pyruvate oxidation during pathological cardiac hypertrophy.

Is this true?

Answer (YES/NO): YES